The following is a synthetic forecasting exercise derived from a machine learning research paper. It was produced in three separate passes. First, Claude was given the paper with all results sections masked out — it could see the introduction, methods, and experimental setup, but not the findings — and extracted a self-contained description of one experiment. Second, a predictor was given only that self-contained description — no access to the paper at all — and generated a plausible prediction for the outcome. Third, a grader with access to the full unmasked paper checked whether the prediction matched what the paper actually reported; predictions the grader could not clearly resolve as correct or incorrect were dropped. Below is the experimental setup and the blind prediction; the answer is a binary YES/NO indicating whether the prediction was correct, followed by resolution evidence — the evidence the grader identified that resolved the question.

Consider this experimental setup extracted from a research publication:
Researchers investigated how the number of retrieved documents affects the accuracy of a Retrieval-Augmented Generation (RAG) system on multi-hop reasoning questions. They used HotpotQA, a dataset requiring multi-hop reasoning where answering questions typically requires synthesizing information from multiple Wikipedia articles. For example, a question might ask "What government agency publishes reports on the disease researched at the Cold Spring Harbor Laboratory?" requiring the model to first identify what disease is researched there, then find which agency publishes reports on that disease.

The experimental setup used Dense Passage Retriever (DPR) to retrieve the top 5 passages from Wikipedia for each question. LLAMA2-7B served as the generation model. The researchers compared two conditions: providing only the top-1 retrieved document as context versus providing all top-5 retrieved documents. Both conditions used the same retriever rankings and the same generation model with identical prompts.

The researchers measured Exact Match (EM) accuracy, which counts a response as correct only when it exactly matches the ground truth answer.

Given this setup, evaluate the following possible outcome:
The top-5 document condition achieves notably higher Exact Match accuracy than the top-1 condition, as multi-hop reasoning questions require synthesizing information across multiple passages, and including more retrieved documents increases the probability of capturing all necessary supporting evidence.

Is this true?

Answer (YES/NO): NO